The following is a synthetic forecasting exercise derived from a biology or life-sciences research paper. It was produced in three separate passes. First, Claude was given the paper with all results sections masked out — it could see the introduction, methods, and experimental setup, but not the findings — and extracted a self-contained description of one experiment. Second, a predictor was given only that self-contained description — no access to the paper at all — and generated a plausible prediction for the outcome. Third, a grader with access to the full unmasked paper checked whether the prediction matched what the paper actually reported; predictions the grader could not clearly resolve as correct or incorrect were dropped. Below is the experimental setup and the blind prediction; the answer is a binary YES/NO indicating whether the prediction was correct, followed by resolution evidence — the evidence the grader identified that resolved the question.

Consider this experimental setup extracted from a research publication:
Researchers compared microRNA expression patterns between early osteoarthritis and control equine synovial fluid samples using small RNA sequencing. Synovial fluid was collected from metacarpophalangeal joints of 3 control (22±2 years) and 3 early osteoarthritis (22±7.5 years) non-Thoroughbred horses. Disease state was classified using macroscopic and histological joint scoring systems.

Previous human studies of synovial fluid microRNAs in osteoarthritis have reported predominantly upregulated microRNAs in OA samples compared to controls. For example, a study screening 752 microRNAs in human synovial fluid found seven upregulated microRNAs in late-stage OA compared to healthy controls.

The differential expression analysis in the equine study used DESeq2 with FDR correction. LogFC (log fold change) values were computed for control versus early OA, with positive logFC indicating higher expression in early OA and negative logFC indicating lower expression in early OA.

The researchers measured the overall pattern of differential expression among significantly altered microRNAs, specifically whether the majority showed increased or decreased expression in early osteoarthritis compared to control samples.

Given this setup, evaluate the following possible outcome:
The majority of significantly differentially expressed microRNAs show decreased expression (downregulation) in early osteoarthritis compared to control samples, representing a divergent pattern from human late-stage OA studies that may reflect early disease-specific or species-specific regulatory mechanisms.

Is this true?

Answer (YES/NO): NO